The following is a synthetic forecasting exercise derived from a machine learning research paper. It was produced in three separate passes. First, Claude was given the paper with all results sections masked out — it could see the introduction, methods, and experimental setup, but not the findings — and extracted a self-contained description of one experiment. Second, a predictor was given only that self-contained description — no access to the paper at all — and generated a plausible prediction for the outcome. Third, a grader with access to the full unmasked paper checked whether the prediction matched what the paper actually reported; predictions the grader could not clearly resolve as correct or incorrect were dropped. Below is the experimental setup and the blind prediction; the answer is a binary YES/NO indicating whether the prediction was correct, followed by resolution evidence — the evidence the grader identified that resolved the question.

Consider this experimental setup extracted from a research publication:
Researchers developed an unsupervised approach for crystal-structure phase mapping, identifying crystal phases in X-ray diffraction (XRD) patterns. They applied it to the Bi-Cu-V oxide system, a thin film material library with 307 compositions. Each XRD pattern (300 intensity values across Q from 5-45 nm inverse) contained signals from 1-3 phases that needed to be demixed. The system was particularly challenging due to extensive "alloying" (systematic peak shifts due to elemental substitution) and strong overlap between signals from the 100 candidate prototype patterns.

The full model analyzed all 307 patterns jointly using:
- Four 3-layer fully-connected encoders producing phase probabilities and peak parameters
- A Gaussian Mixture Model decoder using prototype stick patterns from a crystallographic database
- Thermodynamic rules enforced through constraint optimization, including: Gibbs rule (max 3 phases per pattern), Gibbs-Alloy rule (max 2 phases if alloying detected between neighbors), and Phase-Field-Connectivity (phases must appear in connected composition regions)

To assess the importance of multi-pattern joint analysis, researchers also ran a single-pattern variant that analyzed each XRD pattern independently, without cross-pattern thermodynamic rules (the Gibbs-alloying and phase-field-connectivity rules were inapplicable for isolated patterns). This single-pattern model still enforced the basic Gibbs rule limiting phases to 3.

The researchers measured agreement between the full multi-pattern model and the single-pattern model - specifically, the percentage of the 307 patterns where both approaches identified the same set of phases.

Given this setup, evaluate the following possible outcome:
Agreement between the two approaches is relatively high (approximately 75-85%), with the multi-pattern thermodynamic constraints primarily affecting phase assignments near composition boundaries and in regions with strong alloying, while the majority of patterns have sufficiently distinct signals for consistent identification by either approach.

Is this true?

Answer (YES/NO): NO